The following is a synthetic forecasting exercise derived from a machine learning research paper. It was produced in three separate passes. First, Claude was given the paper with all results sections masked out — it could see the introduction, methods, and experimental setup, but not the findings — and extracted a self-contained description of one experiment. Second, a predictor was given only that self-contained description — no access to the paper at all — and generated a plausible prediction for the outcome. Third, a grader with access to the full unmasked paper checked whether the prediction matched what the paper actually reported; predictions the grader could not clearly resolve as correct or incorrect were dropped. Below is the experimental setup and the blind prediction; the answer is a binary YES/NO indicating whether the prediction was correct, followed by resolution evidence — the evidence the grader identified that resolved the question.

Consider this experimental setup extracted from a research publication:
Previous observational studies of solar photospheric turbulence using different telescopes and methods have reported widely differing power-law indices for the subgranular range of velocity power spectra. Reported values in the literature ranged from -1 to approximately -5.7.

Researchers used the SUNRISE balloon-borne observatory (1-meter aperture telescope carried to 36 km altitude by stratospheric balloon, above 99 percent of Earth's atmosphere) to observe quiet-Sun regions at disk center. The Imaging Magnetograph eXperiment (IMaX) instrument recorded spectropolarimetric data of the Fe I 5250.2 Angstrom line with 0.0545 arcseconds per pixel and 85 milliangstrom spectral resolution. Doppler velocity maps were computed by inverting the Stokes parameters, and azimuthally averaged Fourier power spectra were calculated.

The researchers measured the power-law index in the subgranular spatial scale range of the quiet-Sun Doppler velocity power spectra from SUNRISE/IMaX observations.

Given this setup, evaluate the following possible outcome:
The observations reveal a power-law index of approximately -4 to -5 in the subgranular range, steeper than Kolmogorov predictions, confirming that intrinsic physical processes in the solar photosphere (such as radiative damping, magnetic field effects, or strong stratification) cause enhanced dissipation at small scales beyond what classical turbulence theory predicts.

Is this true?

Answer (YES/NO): NO